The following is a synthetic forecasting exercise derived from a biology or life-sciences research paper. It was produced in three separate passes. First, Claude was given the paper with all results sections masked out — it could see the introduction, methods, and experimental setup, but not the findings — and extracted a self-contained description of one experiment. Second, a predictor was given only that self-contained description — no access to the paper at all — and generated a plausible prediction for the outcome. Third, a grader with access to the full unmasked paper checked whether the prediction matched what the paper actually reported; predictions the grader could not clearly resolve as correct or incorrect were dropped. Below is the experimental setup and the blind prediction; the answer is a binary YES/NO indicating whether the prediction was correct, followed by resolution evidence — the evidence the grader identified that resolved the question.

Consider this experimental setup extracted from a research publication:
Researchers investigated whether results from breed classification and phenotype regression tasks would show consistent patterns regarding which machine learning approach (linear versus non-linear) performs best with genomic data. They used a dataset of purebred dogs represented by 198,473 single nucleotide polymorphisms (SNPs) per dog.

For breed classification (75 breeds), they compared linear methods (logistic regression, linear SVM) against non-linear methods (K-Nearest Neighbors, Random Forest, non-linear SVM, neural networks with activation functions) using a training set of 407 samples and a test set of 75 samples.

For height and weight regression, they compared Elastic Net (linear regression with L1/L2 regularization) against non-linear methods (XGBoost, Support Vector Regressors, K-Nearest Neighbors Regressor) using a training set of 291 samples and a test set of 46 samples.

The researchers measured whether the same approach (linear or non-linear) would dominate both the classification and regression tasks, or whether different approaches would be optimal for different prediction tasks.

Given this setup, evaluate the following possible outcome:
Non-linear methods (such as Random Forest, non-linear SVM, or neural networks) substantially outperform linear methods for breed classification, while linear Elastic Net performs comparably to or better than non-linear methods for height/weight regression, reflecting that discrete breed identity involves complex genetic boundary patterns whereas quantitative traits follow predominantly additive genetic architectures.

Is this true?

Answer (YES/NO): NO